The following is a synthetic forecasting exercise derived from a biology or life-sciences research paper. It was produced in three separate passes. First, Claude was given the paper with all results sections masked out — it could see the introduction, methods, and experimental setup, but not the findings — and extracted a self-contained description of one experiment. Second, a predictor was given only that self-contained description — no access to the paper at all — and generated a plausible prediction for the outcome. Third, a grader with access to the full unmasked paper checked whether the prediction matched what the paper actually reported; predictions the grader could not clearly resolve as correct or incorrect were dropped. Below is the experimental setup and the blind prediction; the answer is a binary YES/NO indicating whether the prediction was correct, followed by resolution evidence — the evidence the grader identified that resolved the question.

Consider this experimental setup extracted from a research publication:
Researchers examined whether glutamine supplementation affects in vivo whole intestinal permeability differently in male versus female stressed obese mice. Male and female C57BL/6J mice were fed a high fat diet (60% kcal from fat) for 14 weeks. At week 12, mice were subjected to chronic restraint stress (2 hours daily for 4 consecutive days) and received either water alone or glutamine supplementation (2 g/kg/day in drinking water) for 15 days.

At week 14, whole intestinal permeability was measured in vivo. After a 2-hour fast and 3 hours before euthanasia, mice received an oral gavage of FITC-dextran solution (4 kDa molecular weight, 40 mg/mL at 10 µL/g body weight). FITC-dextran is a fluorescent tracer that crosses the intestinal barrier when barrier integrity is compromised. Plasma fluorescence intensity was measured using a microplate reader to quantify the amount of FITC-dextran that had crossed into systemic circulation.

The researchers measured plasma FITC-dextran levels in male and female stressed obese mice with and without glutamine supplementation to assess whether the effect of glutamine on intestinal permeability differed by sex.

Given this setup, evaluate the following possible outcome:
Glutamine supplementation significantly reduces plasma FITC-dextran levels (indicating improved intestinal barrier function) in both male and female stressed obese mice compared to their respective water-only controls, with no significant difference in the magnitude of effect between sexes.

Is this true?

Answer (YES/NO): NO